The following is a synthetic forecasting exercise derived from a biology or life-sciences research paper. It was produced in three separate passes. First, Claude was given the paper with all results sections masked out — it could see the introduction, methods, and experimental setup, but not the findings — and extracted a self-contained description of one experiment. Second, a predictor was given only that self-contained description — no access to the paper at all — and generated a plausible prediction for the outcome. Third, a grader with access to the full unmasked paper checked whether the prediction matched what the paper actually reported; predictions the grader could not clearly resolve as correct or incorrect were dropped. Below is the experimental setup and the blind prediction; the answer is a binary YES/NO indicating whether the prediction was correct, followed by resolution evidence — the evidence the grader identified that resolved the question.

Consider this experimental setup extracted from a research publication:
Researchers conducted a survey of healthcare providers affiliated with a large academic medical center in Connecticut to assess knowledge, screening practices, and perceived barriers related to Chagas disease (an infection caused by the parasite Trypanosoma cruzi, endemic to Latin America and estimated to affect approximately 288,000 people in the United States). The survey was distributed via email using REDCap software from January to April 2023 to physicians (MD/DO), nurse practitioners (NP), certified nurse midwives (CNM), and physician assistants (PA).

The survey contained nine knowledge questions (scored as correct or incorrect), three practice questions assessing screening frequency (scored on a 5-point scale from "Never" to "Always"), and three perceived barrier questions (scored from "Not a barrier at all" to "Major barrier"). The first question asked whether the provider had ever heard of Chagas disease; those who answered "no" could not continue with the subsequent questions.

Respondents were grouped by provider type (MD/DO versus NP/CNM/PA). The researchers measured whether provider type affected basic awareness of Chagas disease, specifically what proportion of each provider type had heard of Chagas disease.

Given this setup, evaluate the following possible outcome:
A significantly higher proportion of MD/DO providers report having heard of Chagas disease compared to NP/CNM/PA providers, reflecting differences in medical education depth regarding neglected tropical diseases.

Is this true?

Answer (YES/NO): YES